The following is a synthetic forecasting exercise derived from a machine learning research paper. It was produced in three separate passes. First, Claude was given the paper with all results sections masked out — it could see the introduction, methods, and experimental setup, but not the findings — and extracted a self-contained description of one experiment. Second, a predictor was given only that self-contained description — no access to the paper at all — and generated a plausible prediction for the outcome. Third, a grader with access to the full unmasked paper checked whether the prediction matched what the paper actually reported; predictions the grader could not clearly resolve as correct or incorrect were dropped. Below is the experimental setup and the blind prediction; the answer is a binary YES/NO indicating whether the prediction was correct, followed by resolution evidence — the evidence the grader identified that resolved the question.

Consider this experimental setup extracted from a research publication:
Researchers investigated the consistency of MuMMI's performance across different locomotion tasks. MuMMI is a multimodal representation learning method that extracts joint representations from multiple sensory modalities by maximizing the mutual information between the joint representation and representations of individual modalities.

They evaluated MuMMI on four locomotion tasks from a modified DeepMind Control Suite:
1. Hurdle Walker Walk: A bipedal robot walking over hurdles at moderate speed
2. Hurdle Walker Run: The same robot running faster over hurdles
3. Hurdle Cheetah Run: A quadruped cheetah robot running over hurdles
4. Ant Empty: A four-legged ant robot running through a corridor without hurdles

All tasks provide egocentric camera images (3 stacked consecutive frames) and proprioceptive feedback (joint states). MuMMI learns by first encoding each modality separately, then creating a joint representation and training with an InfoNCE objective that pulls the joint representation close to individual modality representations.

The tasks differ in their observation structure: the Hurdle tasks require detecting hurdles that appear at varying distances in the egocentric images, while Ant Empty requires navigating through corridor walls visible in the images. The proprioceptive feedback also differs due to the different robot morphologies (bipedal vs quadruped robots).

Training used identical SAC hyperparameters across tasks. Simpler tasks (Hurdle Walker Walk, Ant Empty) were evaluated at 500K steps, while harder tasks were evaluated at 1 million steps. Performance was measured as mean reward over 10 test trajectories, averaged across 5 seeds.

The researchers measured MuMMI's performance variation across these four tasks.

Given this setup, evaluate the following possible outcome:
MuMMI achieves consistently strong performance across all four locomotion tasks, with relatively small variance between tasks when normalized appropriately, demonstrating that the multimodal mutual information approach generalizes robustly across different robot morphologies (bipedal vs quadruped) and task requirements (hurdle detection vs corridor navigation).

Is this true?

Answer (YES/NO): NO